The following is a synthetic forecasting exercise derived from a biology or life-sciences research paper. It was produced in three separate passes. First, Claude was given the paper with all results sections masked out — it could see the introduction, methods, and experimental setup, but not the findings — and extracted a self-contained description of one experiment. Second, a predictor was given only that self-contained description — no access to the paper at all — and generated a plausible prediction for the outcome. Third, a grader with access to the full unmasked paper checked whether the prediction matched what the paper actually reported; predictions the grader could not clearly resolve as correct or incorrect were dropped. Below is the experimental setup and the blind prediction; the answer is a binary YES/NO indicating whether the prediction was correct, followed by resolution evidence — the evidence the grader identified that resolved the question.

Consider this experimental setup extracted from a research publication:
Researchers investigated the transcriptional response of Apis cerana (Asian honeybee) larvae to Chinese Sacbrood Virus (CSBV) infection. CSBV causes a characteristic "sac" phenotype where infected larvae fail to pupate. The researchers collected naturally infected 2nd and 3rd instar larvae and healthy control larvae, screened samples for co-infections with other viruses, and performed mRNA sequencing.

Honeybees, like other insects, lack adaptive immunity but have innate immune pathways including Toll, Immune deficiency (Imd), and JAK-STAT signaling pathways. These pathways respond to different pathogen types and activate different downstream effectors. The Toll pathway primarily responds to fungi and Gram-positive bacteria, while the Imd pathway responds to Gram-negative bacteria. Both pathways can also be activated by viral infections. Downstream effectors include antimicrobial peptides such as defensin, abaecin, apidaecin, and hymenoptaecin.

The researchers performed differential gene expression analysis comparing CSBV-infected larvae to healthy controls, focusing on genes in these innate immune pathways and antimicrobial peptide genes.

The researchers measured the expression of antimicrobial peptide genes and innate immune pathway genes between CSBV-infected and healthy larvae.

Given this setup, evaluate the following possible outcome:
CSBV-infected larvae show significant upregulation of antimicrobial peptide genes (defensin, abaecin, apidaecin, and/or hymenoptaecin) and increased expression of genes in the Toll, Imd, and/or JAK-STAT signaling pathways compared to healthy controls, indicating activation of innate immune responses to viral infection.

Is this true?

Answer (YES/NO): NO